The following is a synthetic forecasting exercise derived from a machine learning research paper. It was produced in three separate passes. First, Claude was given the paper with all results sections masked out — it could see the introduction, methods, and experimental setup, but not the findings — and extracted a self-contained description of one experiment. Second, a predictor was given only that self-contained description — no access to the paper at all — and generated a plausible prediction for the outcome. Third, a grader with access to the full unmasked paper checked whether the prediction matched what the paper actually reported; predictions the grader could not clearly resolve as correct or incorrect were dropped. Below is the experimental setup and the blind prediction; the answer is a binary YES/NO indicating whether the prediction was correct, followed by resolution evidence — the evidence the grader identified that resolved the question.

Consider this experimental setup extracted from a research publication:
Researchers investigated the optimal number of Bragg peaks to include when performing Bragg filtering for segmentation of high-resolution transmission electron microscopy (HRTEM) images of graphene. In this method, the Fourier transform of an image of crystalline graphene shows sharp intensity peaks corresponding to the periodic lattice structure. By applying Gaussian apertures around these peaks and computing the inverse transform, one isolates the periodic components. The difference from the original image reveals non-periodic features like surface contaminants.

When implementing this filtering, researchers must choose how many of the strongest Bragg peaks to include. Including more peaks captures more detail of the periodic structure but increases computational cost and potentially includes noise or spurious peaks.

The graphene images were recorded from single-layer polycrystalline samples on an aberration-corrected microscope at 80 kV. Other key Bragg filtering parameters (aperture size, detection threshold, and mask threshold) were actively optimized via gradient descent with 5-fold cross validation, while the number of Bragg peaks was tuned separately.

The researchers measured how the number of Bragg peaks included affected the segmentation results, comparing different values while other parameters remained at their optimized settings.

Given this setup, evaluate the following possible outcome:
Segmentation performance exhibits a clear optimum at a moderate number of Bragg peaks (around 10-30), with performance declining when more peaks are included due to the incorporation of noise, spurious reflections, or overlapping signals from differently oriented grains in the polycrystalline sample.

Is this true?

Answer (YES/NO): NO